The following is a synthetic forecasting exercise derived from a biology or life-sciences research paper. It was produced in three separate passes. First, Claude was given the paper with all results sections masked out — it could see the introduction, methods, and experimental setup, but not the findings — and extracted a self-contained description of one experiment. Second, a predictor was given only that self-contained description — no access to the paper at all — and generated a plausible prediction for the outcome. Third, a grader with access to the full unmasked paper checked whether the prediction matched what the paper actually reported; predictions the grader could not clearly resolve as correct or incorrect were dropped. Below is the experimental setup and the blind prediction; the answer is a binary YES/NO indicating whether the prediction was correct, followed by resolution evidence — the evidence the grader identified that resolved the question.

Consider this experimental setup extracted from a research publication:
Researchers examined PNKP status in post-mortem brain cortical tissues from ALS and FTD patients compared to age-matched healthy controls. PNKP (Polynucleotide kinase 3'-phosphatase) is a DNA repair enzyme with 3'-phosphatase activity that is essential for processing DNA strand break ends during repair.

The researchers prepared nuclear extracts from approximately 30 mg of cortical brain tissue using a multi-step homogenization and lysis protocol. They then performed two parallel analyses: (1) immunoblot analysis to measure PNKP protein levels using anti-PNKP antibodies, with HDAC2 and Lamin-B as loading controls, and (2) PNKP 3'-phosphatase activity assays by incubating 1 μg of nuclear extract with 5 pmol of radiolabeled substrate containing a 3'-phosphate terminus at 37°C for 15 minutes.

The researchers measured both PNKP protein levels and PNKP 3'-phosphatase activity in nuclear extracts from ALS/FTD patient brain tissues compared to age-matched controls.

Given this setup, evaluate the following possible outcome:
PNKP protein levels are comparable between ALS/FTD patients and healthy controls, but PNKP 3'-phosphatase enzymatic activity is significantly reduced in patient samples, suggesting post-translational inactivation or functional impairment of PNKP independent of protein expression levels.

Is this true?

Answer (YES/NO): YES